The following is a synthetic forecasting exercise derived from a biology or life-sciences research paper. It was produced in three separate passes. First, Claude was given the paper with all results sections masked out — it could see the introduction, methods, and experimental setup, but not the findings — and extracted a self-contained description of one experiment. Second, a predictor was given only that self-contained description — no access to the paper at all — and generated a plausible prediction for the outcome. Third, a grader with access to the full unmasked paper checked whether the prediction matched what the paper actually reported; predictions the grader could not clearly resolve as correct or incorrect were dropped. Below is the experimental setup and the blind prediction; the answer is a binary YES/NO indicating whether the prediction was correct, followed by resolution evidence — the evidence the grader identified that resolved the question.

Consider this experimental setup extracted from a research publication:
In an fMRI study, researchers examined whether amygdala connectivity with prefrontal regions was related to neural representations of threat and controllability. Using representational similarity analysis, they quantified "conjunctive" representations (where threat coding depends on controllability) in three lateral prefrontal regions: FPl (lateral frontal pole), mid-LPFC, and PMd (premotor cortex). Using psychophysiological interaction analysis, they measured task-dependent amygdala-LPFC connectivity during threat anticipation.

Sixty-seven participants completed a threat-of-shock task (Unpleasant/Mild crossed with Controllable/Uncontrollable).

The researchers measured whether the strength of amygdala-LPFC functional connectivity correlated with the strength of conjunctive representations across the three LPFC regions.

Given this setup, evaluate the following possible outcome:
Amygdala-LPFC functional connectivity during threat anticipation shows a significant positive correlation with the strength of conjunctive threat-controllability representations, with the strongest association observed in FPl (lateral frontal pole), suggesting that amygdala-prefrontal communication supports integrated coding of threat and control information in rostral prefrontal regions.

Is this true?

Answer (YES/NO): NO